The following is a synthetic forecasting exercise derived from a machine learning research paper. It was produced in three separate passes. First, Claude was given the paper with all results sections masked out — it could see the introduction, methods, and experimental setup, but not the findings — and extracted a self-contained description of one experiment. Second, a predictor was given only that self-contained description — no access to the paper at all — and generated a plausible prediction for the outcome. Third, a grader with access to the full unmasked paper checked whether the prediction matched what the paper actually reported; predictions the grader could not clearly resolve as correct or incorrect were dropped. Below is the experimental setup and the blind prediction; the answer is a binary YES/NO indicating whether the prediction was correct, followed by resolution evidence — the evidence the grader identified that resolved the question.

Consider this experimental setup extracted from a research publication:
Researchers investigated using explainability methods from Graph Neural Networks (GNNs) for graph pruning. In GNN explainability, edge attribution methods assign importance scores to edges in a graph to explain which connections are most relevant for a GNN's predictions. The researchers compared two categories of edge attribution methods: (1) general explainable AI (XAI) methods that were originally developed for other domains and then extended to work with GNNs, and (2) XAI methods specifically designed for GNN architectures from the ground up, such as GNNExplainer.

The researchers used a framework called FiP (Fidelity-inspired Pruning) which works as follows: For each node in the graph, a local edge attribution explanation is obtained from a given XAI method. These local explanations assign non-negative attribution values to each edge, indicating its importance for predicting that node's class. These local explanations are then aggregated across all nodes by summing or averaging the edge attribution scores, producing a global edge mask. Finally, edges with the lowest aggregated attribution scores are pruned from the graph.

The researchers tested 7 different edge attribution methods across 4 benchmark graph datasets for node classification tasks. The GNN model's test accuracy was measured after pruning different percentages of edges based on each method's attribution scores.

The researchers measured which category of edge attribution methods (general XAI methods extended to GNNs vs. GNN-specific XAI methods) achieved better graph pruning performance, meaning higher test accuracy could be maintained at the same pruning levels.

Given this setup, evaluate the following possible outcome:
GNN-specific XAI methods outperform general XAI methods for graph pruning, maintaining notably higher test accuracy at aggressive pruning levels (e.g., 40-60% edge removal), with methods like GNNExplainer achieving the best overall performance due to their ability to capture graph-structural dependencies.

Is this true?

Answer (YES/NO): NO